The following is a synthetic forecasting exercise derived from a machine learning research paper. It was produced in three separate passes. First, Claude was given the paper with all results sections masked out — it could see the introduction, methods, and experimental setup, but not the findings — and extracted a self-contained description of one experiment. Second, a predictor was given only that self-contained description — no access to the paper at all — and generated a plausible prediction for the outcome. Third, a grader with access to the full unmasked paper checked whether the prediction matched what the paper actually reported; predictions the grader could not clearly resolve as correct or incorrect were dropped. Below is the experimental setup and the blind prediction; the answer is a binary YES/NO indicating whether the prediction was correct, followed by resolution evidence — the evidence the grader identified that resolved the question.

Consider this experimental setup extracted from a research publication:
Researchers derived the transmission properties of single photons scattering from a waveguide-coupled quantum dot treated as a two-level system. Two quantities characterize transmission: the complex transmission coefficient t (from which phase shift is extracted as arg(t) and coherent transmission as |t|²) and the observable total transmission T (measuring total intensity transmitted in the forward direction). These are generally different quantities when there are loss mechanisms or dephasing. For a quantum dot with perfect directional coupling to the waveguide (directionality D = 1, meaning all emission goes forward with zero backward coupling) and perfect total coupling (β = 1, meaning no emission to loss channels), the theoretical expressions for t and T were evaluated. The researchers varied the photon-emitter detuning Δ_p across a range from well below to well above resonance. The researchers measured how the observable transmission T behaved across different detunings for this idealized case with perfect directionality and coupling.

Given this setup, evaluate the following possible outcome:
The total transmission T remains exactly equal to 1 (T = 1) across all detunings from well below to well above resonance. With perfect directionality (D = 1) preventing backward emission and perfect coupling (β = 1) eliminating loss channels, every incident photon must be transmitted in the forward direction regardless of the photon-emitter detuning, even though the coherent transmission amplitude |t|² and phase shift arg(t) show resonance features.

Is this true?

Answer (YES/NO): YES